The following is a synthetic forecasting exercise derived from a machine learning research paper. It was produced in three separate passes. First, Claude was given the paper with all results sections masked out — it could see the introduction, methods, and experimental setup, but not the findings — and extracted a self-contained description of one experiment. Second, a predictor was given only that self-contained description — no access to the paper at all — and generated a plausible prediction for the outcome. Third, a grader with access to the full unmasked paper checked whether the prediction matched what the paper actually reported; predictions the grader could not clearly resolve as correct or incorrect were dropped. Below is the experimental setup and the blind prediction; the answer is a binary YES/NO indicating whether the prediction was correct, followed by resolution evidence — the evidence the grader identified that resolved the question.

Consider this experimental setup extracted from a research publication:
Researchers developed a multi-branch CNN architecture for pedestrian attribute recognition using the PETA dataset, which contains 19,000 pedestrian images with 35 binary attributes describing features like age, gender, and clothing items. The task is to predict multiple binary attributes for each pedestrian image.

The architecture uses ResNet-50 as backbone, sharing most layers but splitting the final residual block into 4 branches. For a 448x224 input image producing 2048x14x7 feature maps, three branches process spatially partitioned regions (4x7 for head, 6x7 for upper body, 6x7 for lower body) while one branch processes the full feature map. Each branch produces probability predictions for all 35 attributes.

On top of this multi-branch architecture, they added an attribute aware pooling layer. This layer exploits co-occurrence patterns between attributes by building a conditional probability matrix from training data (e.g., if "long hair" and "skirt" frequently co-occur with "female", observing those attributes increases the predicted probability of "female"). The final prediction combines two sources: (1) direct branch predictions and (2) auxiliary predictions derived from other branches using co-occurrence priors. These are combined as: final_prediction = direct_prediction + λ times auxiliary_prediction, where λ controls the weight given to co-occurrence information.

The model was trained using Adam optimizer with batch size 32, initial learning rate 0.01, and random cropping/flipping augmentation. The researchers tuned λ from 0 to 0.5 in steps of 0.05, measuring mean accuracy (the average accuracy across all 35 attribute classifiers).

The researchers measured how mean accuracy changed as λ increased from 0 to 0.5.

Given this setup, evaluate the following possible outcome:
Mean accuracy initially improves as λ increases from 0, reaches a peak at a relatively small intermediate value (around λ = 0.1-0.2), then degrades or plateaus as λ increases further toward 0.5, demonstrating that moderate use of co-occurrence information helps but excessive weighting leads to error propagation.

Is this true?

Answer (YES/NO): YES